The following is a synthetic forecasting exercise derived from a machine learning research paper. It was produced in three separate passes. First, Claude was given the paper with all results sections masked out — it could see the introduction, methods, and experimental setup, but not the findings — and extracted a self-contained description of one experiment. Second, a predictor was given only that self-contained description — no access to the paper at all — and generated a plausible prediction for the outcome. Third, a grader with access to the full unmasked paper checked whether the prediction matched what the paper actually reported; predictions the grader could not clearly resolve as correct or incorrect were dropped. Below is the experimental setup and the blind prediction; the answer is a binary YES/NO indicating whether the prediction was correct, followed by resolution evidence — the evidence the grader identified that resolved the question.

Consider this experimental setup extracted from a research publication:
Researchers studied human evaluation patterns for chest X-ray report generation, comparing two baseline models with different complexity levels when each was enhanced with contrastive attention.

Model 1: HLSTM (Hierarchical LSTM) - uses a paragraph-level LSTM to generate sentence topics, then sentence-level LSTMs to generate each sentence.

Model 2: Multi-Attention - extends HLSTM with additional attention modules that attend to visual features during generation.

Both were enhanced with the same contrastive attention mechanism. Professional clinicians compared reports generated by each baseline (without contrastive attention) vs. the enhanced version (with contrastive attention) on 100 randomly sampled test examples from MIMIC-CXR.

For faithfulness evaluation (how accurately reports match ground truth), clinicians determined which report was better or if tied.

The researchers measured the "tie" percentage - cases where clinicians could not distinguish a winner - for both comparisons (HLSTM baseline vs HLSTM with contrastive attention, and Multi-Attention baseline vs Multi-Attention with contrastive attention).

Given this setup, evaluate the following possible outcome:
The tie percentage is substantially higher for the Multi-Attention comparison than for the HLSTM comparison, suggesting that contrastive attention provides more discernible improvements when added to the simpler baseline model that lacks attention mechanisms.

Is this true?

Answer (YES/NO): NO